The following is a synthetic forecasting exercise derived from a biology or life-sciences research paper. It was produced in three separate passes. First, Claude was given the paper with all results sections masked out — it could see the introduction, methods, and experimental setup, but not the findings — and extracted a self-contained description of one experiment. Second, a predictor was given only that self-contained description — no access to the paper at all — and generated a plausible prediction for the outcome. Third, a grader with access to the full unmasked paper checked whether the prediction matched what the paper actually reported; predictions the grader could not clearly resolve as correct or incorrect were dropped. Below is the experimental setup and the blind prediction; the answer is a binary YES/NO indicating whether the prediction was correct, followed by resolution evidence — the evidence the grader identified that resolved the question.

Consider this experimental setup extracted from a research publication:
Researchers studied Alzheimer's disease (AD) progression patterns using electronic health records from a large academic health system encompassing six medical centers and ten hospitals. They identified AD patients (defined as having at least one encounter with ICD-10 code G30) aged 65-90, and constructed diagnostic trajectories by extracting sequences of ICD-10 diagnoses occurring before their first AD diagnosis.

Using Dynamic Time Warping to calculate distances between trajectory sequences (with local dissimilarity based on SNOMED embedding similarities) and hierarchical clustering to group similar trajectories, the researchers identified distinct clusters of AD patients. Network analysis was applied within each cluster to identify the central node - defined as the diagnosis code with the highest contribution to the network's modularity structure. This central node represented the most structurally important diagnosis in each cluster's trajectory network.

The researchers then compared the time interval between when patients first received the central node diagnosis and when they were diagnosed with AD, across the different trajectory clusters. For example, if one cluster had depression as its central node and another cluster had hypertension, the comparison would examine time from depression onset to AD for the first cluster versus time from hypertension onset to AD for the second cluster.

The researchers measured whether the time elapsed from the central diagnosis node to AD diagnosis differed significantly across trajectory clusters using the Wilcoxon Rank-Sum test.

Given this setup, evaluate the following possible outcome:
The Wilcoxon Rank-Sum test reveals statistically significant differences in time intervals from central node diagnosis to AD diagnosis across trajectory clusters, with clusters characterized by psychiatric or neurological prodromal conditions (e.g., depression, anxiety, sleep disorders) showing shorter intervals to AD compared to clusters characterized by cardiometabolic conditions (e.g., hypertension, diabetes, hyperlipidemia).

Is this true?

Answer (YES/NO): NO